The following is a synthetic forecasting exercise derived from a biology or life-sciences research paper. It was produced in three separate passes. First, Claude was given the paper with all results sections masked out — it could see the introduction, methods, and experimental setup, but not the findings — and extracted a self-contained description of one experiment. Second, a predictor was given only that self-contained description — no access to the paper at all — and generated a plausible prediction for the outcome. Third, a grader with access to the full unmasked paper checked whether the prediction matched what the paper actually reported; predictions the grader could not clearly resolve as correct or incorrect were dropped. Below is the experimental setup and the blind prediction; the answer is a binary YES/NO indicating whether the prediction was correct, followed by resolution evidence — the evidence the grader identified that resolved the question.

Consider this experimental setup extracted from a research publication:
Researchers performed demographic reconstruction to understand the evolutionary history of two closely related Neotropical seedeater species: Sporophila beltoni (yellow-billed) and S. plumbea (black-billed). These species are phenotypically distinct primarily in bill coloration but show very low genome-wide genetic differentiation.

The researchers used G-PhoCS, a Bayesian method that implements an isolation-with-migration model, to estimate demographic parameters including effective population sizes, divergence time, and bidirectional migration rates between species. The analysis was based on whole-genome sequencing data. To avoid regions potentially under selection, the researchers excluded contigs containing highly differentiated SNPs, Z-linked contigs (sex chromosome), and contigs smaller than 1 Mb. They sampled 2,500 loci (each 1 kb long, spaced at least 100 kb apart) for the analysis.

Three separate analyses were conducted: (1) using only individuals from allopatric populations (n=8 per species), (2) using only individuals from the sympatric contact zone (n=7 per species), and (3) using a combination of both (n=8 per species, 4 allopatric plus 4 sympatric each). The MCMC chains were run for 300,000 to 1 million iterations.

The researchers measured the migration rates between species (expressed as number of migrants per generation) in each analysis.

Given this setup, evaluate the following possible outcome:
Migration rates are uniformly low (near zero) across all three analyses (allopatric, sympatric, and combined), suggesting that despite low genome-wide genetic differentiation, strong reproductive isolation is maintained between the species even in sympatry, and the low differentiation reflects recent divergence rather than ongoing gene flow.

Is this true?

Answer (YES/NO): NO